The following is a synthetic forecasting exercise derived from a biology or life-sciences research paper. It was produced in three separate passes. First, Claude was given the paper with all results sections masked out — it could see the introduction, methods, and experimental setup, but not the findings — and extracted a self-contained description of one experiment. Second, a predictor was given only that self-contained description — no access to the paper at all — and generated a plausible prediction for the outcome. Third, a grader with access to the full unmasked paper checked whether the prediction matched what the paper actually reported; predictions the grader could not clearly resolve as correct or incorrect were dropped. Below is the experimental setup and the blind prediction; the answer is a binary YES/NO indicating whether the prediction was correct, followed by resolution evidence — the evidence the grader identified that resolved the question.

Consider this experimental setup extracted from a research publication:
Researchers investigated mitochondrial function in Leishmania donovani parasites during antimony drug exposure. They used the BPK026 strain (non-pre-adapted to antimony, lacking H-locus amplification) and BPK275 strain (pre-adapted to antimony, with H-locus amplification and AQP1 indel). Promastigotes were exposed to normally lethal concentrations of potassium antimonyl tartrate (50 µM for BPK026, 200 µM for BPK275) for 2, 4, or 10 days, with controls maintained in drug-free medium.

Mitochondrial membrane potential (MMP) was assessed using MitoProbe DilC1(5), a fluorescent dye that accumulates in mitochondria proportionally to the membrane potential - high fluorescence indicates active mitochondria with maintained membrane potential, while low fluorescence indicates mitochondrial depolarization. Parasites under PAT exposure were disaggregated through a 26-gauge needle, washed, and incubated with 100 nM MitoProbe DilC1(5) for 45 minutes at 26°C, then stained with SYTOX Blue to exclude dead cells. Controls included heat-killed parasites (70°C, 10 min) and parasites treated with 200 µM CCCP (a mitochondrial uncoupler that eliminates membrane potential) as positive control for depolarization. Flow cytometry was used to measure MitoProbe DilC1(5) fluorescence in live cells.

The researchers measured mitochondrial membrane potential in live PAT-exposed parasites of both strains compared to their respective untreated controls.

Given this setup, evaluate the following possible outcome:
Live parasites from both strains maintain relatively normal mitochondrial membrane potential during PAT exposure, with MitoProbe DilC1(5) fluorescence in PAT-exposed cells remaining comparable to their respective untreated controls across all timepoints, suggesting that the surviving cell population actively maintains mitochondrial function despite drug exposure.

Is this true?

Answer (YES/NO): NO